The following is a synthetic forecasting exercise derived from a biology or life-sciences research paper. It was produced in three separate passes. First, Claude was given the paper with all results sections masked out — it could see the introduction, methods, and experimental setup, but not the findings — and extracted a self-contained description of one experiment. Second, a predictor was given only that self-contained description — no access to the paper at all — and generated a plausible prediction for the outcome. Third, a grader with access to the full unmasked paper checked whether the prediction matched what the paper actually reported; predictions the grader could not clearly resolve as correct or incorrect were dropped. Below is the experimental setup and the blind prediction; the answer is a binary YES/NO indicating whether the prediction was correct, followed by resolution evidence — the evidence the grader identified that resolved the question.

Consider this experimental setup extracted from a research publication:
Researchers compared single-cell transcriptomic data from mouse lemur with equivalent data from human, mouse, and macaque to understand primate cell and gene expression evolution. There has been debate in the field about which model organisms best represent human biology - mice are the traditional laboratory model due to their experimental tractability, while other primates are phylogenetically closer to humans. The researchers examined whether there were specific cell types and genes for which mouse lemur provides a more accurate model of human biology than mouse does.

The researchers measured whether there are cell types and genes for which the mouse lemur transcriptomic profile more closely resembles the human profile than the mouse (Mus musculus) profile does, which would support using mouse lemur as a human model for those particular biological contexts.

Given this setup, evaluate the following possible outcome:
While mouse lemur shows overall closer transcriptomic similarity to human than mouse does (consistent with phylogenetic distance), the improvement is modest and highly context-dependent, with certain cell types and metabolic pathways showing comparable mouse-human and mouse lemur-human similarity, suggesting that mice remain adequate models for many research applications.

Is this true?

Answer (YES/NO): NO